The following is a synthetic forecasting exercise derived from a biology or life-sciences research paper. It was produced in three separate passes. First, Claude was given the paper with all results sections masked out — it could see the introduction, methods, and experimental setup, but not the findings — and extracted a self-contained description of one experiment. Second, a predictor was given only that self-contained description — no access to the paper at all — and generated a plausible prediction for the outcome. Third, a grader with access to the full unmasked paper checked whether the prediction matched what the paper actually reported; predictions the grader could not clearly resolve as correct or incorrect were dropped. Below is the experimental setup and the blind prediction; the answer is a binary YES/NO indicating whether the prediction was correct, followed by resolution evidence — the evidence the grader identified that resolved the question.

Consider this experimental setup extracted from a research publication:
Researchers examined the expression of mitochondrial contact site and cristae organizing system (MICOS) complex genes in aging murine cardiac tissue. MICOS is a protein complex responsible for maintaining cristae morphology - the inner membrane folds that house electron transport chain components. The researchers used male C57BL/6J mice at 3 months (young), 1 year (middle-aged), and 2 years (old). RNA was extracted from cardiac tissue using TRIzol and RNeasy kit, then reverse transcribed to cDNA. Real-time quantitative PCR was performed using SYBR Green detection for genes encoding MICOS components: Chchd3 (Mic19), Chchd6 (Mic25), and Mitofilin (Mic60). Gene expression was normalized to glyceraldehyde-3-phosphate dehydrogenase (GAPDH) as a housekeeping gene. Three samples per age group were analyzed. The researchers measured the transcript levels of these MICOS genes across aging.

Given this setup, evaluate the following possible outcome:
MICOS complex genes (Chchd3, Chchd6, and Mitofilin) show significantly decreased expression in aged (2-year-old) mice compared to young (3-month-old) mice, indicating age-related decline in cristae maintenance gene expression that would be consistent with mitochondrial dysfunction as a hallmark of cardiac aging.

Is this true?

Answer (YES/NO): YES